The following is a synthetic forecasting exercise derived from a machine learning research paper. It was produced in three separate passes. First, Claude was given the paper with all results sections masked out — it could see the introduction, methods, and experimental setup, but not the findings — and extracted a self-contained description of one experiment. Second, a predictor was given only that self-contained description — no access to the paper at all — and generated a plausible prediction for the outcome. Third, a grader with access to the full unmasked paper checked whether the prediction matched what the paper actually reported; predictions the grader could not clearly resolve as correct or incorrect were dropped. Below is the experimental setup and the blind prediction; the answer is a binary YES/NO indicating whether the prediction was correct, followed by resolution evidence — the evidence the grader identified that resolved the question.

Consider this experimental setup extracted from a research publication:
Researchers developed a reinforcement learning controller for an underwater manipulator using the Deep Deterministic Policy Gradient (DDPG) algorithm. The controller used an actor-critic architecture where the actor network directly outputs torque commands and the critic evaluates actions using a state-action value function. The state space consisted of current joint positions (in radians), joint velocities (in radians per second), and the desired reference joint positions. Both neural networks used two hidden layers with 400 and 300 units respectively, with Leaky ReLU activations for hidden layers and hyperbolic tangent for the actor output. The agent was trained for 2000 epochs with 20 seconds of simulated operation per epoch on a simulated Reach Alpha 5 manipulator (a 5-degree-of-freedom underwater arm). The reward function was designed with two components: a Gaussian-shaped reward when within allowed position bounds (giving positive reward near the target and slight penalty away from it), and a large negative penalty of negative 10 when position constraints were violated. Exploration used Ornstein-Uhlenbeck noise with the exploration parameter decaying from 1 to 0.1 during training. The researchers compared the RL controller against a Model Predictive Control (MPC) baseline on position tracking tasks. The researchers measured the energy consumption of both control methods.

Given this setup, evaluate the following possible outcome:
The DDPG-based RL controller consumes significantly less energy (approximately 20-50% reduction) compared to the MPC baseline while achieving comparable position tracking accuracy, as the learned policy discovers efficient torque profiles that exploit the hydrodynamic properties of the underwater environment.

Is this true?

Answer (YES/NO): NO